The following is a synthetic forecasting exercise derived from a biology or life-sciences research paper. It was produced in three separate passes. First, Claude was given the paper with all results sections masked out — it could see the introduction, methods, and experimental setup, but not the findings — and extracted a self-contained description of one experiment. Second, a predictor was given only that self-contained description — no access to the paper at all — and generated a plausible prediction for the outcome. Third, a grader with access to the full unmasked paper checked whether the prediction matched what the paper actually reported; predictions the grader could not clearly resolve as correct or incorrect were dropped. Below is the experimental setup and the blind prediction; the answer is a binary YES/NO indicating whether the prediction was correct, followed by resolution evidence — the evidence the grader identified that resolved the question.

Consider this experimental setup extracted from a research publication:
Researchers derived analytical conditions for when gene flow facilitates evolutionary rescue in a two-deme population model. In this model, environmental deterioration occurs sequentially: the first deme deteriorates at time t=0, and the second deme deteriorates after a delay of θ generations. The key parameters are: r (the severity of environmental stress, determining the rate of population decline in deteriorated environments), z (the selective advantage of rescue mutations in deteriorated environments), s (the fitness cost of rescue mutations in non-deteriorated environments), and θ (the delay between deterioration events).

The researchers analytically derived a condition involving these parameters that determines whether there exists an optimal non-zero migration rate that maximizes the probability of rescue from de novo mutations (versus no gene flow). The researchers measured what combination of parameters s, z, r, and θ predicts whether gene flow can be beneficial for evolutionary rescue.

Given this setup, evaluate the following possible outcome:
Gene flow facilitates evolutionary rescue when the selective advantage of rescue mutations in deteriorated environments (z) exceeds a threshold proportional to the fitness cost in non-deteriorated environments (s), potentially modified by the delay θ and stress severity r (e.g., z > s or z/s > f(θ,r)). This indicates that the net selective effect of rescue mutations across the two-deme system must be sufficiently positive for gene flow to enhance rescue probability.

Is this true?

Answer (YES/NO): YES